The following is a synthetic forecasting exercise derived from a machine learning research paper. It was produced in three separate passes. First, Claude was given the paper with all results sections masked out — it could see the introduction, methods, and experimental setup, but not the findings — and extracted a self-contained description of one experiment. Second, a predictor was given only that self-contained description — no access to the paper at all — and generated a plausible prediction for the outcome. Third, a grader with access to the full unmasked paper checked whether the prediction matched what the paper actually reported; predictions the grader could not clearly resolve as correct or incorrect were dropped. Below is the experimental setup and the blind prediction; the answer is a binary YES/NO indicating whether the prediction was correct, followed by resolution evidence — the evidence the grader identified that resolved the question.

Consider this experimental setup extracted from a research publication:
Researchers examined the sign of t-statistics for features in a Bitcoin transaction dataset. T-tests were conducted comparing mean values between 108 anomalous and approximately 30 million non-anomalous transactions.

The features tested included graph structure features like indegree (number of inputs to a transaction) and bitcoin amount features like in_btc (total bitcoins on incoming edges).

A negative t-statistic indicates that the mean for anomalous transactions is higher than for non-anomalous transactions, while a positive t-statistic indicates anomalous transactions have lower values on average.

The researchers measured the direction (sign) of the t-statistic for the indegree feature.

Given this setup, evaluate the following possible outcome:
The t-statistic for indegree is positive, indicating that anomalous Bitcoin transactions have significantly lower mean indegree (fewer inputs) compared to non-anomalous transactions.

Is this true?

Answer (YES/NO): NO